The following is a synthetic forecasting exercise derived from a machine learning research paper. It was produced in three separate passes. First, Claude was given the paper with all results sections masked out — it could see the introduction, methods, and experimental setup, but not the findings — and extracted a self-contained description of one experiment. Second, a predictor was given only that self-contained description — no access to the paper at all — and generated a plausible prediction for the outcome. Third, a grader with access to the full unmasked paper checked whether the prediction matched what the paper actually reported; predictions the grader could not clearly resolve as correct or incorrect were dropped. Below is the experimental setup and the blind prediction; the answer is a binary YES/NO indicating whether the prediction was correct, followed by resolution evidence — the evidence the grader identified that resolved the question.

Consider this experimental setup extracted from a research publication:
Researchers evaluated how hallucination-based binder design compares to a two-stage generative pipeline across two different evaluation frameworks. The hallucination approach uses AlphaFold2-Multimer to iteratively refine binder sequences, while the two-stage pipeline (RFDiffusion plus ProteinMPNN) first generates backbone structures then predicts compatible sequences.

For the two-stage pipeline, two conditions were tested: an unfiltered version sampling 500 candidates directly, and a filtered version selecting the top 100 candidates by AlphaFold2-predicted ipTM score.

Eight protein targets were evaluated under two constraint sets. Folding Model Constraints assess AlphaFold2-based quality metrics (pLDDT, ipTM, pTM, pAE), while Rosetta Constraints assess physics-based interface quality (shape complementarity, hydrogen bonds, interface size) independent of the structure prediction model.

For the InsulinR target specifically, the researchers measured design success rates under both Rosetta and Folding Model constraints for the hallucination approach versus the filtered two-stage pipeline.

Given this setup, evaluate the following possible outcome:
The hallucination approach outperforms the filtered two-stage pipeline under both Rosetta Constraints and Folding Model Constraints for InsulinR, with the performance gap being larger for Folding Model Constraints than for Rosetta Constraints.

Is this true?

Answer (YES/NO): YES